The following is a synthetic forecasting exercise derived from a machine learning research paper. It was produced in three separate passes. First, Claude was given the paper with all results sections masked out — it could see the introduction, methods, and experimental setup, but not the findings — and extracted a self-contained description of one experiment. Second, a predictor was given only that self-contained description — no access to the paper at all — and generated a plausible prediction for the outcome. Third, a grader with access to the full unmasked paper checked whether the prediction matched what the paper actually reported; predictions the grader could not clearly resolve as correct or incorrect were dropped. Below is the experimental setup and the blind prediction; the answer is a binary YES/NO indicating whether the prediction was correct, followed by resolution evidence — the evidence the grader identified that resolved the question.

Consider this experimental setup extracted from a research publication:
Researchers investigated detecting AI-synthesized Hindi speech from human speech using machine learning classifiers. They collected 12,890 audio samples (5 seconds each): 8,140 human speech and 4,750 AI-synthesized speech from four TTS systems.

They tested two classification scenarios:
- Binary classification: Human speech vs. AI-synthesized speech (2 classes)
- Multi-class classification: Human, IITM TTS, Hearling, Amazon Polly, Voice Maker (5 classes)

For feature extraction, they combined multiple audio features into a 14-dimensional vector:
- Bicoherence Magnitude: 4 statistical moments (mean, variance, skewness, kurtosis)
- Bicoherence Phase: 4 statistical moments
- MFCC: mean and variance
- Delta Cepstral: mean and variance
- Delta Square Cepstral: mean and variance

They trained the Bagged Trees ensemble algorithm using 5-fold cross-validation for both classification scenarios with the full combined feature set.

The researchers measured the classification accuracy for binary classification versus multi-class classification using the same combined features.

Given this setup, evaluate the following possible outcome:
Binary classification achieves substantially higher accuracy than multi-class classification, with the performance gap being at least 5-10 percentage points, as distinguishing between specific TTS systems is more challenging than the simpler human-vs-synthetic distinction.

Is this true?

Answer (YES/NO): YES